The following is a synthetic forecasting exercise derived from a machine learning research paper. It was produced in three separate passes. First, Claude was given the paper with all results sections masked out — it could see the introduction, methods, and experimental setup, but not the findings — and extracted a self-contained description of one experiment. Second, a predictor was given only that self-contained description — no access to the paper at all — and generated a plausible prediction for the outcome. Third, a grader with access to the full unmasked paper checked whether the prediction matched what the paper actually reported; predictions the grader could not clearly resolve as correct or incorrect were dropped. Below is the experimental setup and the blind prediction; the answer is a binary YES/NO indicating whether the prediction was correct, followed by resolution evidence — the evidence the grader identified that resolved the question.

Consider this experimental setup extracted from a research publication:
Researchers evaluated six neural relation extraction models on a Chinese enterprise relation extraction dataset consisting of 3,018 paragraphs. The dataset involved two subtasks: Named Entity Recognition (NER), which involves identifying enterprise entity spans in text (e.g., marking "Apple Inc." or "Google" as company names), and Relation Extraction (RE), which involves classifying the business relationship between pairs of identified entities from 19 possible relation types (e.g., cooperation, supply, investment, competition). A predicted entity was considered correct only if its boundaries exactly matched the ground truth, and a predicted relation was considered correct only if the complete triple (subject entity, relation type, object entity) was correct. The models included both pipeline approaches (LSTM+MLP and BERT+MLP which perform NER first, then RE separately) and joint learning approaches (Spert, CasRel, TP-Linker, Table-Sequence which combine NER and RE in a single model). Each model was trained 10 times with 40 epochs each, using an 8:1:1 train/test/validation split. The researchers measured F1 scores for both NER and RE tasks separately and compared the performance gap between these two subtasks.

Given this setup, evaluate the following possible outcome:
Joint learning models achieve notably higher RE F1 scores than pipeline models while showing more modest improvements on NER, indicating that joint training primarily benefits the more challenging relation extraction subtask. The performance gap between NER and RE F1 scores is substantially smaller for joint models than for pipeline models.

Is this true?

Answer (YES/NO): NO